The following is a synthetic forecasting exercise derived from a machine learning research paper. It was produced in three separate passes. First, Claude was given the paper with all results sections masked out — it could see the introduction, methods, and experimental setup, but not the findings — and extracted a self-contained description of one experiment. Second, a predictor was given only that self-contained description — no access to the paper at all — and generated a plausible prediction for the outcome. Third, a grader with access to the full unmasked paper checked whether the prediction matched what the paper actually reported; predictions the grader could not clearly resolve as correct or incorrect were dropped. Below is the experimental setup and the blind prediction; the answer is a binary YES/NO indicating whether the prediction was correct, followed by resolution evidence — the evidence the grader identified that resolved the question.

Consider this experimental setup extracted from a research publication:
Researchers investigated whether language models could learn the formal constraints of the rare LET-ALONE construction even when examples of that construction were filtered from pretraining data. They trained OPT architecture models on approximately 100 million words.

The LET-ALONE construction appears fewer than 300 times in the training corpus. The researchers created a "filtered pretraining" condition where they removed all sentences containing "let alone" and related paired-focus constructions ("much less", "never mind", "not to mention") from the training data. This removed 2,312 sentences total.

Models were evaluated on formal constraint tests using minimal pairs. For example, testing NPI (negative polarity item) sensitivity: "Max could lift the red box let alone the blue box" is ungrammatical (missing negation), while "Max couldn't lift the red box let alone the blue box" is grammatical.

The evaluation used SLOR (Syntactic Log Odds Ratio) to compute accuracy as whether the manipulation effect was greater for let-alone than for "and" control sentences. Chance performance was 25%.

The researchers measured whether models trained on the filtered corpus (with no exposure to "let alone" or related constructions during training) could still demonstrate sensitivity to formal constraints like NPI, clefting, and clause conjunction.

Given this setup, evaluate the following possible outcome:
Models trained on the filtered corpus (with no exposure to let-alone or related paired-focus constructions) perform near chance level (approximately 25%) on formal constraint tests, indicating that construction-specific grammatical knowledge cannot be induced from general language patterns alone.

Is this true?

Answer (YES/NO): NO